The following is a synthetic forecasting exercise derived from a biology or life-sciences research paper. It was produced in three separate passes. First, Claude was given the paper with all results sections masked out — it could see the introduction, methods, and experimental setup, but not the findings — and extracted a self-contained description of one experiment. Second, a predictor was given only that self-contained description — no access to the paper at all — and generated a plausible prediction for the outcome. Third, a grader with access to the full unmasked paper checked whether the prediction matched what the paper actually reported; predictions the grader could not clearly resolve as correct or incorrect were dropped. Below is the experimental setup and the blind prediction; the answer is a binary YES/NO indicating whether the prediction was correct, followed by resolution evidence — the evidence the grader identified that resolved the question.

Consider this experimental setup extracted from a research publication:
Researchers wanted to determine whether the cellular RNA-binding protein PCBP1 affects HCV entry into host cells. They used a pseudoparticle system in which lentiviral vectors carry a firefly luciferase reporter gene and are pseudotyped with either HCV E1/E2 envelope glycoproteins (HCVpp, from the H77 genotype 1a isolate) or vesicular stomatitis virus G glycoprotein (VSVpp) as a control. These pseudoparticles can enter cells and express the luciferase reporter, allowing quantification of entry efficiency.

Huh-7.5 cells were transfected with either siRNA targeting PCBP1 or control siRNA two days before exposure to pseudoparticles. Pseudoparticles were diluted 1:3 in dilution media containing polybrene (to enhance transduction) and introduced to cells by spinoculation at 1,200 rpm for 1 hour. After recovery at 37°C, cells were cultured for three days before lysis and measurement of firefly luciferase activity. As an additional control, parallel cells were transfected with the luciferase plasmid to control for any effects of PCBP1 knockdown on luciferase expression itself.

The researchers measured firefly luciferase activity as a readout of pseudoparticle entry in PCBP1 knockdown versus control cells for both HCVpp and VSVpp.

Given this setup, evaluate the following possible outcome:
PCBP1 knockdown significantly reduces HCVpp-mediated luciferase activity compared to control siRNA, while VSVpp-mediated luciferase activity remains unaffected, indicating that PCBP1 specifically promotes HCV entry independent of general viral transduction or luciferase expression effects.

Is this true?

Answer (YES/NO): NO